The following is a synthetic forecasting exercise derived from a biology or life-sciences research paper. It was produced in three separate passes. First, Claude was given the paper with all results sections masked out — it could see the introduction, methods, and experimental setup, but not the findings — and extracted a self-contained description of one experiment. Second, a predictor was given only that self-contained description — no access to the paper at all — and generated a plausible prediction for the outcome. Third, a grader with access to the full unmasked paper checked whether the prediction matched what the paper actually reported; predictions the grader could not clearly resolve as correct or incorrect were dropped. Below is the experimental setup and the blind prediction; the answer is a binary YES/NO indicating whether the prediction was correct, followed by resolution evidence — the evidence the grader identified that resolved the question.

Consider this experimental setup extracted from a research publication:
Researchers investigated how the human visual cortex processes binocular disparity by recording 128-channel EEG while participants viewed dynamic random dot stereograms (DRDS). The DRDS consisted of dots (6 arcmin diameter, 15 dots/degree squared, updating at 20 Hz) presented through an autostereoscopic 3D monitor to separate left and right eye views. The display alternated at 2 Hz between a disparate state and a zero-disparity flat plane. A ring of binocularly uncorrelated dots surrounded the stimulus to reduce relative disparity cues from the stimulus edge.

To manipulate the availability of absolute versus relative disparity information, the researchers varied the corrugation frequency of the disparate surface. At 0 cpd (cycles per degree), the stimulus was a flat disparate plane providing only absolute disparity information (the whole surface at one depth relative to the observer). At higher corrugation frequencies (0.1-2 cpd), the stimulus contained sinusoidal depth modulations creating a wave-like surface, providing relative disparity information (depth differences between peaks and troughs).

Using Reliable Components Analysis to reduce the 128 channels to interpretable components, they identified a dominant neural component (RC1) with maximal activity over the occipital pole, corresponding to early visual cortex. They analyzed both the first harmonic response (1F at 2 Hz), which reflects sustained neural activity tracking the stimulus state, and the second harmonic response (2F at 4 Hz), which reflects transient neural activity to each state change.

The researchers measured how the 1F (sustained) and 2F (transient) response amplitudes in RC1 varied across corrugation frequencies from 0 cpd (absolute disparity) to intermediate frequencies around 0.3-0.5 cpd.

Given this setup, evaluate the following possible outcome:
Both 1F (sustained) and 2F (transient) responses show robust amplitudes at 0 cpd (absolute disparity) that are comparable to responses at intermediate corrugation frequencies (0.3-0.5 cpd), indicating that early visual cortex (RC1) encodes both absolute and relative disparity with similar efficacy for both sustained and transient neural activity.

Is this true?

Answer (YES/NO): NO